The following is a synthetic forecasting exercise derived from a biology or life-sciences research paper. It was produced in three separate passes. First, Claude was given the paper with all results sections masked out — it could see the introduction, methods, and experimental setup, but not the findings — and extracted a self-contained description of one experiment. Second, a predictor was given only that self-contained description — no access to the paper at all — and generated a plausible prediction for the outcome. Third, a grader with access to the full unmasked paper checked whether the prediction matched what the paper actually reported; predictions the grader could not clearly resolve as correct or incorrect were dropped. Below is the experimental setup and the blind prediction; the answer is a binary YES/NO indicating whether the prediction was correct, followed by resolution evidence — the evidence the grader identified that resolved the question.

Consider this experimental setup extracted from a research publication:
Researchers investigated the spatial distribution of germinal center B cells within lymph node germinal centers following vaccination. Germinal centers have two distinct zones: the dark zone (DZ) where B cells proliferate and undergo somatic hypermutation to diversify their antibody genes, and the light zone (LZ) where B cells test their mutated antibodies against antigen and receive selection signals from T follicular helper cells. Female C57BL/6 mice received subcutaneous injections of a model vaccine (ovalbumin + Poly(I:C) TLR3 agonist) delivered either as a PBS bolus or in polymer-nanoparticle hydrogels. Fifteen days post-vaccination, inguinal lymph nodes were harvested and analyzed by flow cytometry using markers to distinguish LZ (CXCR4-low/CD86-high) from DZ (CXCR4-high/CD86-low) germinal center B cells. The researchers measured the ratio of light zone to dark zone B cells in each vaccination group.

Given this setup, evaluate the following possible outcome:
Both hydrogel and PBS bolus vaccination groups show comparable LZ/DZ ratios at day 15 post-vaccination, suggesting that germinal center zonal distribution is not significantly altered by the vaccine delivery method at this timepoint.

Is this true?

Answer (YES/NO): NO